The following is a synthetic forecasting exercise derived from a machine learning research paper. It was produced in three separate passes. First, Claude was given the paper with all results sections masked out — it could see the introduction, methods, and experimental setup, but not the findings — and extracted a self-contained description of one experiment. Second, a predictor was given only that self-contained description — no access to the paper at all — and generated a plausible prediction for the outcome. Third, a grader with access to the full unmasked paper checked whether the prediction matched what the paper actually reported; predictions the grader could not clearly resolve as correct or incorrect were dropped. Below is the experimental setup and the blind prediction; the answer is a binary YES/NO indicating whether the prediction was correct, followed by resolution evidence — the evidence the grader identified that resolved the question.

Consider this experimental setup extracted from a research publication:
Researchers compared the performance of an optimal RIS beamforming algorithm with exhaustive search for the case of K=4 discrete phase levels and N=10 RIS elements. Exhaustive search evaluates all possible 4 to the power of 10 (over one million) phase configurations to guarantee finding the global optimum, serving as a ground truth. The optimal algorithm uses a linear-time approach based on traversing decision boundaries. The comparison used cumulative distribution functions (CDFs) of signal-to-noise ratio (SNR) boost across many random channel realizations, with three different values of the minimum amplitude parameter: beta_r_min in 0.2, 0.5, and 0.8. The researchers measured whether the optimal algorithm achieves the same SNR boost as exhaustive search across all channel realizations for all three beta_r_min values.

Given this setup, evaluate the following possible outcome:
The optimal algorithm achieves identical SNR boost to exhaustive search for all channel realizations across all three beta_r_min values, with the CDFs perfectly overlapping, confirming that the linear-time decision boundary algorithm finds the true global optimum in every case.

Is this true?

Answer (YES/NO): YES